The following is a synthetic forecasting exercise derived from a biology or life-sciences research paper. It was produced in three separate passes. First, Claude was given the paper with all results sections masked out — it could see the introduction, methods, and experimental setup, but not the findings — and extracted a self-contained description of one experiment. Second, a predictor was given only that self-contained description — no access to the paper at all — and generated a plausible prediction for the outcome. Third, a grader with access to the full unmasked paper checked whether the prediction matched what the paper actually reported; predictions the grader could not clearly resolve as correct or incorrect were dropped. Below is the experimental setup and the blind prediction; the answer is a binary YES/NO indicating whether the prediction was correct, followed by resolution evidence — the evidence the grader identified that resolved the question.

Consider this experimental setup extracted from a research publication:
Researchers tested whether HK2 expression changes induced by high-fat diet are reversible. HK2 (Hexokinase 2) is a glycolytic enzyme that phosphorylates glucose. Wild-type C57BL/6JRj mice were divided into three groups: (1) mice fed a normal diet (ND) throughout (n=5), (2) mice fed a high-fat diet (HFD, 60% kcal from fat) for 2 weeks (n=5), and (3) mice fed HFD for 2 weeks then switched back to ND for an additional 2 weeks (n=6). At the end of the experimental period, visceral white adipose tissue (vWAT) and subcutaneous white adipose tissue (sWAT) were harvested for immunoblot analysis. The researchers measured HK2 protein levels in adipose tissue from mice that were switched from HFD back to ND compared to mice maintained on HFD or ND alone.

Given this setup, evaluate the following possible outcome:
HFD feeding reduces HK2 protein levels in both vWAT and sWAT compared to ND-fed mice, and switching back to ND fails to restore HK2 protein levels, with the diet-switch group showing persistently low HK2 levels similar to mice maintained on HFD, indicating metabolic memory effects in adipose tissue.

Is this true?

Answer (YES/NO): NO